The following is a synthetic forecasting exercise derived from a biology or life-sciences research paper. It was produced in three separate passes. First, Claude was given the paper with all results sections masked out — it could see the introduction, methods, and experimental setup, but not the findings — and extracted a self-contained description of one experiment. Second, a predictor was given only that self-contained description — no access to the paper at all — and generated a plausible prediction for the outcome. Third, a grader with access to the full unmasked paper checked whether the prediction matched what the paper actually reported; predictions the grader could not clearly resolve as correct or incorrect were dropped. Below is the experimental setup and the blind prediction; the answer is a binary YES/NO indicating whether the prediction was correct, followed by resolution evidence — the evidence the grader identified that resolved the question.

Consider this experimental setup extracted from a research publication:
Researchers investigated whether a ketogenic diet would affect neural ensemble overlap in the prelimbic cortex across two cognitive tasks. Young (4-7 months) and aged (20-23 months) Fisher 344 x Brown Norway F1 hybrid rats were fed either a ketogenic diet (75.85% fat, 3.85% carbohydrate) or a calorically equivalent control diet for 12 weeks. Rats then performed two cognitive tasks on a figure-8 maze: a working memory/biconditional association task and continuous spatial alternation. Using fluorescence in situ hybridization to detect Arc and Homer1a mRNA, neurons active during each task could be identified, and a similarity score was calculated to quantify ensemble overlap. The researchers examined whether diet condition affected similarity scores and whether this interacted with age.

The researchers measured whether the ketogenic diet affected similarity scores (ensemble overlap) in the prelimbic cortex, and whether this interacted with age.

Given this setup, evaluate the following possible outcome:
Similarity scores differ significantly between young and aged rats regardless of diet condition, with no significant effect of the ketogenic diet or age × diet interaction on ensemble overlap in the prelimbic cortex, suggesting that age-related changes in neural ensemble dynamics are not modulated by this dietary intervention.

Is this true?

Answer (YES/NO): YES